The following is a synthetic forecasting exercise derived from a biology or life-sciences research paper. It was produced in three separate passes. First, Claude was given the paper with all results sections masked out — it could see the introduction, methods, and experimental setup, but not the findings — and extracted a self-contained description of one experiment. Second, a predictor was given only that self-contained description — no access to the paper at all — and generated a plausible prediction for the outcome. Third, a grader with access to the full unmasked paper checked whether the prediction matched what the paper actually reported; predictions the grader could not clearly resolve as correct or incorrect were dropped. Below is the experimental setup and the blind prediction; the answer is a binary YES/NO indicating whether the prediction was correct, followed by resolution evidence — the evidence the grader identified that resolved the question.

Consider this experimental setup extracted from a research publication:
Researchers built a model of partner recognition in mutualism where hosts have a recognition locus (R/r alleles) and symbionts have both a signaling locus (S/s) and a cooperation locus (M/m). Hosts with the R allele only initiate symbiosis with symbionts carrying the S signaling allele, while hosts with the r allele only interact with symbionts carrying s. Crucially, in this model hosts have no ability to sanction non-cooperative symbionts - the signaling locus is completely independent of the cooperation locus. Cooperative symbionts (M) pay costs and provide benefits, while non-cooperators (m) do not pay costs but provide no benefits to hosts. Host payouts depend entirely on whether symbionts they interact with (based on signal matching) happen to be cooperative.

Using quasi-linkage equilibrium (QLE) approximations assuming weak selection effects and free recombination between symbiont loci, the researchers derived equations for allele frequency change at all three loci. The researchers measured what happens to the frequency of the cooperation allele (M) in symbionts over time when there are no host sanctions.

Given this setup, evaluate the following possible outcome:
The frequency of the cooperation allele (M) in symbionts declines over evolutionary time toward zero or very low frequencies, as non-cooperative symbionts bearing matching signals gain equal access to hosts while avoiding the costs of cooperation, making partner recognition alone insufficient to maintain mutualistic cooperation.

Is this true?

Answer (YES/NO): YES